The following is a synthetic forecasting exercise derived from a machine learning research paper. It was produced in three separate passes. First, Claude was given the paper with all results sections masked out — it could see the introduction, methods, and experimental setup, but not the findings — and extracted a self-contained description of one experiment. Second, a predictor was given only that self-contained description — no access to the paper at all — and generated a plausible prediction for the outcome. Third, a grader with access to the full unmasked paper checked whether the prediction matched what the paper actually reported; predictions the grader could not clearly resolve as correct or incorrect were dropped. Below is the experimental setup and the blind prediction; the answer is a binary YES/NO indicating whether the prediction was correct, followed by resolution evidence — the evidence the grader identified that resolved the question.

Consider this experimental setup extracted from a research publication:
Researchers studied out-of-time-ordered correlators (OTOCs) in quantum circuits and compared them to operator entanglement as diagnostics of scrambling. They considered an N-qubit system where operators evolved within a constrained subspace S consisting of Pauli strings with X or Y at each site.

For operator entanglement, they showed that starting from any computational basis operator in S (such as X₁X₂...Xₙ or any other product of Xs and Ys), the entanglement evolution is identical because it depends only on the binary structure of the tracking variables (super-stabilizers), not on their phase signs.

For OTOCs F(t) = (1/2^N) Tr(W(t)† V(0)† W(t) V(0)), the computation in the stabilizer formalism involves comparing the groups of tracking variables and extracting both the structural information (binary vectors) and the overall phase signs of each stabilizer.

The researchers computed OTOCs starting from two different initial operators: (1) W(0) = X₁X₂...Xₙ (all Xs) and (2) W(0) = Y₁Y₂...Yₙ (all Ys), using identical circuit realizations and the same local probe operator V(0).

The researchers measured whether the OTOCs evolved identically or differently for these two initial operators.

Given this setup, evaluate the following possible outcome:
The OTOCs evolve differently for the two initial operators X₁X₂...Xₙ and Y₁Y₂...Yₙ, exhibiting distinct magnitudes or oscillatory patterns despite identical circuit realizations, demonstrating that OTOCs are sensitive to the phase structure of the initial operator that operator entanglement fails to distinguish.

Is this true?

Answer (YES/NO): YES